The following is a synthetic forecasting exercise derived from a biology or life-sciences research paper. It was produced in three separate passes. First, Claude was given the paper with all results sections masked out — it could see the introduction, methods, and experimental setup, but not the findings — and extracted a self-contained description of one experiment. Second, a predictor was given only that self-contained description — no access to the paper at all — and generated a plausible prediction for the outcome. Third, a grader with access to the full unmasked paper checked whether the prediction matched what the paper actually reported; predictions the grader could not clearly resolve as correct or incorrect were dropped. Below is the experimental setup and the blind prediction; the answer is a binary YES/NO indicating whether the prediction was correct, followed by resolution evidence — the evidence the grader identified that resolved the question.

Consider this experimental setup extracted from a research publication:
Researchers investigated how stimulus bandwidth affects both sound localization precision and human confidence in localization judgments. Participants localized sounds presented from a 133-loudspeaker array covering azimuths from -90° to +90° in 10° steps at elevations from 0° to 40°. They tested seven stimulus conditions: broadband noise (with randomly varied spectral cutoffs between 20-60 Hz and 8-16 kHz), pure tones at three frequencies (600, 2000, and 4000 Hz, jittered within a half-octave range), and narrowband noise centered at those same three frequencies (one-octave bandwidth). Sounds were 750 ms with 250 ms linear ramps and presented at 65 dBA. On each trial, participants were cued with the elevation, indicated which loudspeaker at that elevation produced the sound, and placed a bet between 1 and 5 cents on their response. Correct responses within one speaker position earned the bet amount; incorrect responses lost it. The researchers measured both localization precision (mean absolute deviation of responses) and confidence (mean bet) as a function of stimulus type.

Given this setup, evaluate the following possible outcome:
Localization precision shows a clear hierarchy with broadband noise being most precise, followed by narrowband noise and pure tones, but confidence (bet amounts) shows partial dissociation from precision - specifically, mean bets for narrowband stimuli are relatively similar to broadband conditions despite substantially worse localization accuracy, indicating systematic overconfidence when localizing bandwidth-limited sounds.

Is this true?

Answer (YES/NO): NO